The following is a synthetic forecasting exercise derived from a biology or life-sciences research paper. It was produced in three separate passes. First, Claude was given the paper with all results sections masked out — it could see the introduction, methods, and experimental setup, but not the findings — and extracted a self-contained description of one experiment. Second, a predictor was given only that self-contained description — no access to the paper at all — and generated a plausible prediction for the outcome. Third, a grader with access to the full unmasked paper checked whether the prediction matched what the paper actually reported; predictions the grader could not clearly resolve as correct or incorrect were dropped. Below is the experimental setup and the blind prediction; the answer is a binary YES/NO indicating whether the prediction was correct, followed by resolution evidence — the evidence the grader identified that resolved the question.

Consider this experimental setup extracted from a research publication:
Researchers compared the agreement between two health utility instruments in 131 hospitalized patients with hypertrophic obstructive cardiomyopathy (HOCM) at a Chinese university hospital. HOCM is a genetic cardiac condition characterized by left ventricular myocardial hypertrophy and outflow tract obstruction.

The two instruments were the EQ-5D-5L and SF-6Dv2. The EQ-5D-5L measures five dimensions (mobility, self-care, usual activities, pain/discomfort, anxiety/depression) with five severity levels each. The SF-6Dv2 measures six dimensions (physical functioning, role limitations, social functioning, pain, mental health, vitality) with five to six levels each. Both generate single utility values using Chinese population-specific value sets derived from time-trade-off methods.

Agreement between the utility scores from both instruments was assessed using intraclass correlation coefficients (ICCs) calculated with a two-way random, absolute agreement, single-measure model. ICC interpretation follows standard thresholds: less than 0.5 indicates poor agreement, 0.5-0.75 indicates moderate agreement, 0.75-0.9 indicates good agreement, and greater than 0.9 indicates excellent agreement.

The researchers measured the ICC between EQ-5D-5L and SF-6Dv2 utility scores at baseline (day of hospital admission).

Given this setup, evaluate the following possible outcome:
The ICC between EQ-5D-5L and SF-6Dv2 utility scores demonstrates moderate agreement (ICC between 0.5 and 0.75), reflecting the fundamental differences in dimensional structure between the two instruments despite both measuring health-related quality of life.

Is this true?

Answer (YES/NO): YES